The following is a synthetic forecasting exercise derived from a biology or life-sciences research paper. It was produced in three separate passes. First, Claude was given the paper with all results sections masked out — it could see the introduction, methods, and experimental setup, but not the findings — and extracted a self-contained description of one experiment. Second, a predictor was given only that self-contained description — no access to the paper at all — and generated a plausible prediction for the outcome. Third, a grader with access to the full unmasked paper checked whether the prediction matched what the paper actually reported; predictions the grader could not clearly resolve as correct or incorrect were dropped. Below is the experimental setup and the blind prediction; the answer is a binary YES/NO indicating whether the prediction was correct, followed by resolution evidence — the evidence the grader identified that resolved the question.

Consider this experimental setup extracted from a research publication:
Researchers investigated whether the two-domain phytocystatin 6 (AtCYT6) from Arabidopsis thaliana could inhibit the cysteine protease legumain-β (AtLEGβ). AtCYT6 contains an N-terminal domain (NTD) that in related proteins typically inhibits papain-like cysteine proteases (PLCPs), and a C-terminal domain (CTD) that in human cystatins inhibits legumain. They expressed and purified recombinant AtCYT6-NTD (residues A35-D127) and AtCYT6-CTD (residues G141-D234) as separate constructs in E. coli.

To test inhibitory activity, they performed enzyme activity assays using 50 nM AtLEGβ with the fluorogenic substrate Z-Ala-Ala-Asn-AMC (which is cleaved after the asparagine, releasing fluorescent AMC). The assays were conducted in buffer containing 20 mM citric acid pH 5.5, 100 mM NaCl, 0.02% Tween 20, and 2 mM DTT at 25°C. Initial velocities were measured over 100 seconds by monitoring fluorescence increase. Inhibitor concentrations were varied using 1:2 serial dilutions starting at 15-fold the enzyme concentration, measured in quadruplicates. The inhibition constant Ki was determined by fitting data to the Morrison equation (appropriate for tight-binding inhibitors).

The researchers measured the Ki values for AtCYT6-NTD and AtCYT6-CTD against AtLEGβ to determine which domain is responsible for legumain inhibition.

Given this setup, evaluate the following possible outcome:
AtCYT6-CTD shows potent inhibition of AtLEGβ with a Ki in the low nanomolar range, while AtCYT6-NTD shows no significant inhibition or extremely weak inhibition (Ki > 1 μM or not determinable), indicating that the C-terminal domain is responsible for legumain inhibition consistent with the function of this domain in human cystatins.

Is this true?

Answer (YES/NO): YES